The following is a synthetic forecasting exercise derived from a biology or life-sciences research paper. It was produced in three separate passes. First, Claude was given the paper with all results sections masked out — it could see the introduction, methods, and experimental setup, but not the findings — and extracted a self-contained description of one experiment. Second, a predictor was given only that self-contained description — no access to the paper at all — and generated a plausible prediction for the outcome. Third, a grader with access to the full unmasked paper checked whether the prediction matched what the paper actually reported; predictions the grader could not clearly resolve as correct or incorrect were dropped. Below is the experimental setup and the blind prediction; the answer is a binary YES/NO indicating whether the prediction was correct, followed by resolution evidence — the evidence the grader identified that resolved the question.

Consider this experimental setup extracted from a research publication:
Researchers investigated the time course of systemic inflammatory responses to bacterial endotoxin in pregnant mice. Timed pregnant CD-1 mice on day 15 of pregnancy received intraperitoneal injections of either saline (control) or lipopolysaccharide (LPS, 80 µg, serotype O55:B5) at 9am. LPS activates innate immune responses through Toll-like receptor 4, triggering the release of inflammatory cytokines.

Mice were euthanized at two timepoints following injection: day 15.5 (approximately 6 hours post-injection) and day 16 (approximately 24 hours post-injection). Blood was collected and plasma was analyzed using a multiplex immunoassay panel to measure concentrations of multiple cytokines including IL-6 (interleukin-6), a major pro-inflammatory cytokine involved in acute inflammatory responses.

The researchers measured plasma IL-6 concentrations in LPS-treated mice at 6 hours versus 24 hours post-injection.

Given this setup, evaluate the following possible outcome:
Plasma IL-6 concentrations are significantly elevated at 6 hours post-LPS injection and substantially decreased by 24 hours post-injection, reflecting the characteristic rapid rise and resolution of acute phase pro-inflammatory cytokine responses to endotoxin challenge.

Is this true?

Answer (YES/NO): NO